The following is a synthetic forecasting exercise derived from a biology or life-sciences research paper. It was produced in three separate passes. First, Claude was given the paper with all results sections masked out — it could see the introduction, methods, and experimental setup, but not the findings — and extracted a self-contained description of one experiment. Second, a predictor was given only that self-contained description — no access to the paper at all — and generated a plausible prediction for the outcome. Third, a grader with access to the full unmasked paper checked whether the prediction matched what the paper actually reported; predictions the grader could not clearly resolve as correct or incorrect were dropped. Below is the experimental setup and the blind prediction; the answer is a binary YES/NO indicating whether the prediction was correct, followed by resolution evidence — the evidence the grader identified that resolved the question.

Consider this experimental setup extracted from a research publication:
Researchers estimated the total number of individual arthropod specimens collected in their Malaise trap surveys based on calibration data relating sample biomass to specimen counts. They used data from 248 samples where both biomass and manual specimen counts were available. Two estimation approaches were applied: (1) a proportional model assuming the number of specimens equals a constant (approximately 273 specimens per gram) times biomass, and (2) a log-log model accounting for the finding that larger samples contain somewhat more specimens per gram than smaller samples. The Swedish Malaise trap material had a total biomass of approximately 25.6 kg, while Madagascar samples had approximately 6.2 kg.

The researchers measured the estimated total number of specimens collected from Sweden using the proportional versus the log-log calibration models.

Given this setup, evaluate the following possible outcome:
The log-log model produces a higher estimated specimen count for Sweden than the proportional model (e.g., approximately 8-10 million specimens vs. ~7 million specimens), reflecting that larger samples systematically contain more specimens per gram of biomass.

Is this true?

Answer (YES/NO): NO